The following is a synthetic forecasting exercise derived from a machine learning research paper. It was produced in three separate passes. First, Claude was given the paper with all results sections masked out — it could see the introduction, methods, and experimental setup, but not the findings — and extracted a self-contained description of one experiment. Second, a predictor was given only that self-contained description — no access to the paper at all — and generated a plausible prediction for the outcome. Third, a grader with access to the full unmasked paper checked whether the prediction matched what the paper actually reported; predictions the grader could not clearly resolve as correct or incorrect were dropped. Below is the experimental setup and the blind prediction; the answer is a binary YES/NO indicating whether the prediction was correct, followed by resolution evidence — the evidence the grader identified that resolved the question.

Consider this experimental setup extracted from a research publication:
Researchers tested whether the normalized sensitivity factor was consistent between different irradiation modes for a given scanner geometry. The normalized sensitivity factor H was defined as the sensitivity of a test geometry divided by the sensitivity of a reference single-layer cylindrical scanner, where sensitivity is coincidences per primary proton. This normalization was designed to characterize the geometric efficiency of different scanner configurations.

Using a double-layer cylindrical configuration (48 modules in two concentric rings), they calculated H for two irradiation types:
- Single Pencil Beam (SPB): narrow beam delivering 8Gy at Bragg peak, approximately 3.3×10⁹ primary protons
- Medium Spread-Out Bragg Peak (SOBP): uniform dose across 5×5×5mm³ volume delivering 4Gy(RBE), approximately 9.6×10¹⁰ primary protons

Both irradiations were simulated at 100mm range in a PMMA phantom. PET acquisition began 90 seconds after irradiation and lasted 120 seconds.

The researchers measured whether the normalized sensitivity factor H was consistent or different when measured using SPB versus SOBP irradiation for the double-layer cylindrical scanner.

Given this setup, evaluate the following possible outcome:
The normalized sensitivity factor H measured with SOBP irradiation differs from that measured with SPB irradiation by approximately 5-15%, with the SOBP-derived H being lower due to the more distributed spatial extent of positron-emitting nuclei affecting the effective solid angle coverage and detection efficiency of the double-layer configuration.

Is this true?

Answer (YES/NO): NO